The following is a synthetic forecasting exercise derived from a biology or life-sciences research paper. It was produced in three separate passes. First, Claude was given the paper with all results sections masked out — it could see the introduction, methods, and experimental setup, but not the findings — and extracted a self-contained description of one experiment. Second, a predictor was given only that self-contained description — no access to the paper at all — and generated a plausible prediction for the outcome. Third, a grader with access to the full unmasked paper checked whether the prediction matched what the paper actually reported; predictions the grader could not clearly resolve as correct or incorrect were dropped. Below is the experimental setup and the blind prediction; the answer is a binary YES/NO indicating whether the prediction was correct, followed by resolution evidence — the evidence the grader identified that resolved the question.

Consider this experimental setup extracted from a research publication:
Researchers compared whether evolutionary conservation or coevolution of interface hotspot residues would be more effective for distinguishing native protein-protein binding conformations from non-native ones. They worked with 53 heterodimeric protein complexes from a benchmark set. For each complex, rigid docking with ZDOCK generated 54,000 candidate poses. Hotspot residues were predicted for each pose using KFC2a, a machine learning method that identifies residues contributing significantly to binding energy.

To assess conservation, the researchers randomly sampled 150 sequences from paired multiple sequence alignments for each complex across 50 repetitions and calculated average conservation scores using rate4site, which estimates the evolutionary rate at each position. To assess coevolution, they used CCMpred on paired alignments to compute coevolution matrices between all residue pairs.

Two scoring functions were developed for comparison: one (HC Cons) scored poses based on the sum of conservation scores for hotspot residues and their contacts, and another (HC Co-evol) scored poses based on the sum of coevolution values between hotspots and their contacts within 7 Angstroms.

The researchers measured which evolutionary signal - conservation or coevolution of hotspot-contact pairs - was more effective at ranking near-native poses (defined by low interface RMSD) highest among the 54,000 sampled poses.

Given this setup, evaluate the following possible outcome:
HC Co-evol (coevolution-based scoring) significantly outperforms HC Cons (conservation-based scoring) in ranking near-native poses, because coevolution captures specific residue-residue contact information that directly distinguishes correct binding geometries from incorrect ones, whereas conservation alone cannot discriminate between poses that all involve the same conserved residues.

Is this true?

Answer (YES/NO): NO